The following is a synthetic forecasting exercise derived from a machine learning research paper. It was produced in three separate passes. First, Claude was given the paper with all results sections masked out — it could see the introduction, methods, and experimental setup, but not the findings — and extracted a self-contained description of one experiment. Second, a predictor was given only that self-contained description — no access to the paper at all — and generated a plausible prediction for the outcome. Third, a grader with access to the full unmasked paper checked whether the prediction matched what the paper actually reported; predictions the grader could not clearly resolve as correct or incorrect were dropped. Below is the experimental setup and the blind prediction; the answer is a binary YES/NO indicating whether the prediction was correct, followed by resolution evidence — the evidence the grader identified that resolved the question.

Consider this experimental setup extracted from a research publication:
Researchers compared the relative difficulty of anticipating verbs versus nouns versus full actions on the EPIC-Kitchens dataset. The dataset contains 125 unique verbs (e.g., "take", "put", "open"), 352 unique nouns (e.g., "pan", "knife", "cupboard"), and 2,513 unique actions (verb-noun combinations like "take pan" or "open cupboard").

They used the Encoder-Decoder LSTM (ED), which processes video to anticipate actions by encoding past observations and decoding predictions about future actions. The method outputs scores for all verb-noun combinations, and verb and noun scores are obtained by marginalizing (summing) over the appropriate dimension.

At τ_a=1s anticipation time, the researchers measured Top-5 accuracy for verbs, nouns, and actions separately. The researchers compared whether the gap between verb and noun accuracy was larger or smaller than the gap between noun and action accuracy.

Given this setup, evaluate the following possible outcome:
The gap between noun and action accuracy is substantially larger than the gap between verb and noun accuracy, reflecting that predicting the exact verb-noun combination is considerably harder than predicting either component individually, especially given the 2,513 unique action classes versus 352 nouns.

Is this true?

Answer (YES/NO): NO